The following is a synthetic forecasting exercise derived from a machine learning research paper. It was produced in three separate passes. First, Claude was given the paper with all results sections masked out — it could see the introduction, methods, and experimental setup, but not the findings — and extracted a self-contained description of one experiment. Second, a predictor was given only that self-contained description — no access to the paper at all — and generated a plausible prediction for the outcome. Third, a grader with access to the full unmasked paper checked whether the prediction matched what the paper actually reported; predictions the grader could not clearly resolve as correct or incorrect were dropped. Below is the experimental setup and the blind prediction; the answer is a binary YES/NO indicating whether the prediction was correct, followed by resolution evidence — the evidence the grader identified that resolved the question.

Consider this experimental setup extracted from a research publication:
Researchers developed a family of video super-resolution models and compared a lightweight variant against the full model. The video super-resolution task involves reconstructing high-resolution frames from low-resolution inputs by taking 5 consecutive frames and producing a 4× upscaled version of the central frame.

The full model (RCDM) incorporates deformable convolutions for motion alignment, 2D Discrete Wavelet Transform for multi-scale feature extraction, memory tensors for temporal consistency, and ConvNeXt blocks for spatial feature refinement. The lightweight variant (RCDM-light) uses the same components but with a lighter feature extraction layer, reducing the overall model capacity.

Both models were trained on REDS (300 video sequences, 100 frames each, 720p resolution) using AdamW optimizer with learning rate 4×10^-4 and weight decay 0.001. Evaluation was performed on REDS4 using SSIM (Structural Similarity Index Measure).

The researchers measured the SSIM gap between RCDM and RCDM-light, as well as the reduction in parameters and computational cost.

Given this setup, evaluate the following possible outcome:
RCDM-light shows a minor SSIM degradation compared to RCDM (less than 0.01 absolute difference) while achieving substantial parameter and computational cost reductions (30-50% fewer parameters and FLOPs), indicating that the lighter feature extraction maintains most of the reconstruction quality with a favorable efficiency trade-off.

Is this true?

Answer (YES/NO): NO